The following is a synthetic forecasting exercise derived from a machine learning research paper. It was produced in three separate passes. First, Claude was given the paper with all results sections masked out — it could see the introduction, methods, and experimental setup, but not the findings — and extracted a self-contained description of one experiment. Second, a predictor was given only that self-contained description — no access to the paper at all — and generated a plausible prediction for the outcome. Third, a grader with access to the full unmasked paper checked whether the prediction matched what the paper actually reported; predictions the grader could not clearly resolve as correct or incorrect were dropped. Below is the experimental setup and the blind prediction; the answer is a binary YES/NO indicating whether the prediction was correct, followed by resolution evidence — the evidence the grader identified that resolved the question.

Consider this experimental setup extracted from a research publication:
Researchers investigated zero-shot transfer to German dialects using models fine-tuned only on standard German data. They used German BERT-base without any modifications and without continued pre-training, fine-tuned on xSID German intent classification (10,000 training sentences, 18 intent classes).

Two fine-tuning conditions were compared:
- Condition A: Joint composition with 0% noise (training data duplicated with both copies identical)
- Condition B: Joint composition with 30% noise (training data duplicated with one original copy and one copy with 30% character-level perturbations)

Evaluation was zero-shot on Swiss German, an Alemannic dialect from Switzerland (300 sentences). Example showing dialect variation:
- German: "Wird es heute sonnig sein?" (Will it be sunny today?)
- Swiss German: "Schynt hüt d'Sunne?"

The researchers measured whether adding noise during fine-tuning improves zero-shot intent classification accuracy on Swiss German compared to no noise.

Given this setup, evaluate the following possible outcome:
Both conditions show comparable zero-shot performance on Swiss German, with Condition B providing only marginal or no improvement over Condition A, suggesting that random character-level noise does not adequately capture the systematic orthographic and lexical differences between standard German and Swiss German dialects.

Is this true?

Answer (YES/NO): NO